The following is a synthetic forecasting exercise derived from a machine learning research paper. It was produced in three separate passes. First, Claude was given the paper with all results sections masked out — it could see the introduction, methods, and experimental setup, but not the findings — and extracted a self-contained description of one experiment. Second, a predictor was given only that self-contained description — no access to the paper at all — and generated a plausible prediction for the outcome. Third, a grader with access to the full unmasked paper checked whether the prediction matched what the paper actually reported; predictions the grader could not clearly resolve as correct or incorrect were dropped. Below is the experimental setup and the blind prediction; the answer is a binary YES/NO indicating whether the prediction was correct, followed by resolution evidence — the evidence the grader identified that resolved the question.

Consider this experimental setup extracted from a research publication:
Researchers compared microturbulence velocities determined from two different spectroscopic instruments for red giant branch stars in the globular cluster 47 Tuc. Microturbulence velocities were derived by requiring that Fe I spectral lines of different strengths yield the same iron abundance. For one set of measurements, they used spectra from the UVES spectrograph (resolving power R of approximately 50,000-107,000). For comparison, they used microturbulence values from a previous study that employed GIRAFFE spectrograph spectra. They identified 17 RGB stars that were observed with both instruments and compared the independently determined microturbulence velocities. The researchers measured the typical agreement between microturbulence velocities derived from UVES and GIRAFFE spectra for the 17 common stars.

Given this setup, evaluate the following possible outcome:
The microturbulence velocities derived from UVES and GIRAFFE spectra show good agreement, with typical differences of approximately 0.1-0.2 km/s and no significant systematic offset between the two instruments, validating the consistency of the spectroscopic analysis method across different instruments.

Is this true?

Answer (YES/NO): NO